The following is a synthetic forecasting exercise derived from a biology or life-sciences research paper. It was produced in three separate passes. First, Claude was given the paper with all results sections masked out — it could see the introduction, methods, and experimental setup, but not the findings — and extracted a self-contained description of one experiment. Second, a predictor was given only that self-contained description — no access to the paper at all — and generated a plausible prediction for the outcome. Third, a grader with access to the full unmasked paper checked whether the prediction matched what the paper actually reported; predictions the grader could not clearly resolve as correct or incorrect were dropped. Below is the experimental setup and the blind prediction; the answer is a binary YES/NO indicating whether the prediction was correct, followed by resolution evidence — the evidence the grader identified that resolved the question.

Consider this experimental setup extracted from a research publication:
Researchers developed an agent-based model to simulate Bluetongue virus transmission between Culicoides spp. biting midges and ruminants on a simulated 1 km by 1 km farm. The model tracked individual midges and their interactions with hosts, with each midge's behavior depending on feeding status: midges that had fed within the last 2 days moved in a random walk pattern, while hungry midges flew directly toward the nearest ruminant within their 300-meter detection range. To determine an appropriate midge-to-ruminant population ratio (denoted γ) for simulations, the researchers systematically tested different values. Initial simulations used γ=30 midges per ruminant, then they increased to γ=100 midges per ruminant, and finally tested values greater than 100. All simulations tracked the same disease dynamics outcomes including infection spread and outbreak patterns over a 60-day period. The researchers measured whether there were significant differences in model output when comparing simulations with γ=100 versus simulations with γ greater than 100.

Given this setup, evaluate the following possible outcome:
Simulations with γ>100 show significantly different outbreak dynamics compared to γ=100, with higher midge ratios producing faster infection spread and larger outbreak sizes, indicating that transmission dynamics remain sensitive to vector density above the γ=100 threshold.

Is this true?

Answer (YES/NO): NO